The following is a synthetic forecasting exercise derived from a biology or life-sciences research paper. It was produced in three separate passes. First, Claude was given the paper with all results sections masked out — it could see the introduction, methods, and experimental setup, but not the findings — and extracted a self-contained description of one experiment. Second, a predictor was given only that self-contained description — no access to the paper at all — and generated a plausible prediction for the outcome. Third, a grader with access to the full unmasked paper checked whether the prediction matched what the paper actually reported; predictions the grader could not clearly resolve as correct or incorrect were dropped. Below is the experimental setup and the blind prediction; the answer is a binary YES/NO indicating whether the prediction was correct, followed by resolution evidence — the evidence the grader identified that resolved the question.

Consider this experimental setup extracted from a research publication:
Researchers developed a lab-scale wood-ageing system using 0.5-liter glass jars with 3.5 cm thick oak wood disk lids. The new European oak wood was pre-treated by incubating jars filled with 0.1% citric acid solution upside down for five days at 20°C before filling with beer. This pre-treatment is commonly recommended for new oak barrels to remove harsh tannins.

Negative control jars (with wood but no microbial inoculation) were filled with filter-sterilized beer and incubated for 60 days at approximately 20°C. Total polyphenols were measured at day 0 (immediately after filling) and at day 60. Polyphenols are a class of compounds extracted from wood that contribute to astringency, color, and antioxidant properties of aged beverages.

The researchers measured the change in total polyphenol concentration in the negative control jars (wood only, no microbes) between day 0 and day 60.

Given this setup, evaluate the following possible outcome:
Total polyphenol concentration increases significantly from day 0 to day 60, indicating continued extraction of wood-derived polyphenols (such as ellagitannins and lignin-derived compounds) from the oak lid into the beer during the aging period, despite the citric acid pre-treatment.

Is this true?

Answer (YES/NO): YES